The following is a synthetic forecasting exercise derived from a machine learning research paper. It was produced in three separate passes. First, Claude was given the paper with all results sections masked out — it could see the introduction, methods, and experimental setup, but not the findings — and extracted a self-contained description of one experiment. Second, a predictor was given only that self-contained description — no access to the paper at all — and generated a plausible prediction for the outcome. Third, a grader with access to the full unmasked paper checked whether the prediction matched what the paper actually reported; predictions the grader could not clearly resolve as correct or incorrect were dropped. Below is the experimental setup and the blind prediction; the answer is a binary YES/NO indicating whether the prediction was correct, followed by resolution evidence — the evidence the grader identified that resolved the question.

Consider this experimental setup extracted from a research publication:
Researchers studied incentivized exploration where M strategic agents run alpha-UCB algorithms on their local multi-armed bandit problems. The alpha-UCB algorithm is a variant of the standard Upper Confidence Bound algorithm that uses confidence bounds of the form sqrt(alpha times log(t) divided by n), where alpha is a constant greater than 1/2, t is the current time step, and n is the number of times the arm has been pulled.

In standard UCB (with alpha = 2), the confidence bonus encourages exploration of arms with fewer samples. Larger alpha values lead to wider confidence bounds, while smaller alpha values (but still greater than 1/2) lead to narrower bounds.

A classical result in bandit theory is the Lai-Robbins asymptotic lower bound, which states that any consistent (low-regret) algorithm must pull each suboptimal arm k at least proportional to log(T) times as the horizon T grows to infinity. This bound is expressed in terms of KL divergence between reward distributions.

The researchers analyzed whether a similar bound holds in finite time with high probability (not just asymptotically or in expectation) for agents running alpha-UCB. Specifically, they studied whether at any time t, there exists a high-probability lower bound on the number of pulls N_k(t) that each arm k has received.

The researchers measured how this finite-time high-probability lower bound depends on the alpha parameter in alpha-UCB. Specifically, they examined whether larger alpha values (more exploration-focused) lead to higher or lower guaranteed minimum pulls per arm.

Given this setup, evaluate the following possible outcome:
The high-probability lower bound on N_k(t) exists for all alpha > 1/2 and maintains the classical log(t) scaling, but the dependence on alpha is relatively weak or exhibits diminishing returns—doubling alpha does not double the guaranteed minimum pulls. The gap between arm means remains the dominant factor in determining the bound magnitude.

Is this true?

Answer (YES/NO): NO